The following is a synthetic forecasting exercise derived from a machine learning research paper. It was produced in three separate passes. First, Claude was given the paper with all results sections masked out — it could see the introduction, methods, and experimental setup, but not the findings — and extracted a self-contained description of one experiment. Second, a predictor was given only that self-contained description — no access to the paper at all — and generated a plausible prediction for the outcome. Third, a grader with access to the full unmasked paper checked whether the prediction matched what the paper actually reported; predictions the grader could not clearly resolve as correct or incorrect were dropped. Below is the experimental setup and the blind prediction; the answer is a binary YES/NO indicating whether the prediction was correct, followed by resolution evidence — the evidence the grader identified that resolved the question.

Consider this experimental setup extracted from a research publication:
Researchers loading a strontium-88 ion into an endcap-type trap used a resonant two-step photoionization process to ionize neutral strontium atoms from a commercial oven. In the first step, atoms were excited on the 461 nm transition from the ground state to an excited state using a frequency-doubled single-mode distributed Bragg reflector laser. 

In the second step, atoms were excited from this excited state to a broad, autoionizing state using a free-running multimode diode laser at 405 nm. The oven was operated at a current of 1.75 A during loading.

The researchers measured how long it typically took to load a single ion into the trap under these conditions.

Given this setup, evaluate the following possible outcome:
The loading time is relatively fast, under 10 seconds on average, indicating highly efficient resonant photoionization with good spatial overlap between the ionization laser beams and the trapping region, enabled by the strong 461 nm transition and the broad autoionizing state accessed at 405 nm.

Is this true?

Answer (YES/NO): NO